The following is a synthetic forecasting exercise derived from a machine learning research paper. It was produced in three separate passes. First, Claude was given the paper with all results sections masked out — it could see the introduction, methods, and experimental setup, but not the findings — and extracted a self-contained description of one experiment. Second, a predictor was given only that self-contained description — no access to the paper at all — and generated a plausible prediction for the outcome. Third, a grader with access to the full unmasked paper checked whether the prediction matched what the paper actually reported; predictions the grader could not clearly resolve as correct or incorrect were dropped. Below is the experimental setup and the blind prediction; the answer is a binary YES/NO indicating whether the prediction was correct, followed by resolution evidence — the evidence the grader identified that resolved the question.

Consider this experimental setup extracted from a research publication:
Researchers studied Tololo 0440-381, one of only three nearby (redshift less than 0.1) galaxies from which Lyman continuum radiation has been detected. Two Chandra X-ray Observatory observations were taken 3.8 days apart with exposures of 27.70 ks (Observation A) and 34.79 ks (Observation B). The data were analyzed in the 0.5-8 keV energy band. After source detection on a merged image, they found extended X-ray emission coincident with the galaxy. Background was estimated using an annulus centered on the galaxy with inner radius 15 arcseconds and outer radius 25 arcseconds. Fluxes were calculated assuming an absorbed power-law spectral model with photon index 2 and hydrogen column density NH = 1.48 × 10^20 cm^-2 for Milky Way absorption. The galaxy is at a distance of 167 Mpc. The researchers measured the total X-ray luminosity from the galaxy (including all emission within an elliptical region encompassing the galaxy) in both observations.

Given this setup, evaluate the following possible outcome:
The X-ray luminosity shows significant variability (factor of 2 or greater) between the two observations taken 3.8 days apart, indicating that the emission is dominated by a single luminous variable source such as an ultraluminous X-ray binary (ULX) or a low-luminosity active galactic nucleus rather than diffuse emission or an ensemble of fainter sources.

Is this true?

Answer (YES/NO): YES